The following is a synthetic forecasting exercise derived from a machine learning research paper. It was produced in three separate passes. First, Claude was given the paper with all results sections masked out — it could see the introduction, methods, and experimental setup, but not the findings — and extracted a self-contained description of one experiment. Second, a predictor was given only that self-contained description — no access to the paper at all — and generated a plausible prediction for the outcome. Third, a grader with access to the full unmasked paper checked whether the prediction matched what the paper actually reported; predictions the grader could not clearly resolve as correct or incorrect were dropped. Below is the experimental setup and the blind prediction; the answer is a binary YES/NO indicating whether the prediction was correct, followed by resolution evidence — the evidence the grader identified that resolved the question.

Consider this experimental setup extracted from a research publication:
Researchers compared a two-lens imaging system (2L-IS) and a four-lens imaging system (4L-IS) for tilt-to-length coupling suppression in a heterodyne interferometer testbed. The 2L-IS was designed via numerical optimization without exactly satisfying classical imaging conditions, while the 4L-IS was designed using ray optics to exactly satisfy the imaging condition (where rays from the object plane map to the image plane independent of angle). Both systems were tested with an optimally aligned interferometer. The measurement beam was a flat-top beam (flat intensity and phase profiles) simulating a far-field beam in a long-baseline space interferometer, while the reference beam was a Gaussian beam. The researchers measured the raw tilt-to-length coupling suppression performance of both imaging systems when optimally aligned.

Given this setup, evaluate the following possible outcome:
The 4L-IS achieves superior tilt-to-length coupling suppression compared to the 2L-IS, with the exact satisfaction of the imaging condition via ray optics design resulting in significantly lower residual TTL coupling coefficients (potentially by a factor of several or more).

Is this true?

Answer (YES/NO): NO